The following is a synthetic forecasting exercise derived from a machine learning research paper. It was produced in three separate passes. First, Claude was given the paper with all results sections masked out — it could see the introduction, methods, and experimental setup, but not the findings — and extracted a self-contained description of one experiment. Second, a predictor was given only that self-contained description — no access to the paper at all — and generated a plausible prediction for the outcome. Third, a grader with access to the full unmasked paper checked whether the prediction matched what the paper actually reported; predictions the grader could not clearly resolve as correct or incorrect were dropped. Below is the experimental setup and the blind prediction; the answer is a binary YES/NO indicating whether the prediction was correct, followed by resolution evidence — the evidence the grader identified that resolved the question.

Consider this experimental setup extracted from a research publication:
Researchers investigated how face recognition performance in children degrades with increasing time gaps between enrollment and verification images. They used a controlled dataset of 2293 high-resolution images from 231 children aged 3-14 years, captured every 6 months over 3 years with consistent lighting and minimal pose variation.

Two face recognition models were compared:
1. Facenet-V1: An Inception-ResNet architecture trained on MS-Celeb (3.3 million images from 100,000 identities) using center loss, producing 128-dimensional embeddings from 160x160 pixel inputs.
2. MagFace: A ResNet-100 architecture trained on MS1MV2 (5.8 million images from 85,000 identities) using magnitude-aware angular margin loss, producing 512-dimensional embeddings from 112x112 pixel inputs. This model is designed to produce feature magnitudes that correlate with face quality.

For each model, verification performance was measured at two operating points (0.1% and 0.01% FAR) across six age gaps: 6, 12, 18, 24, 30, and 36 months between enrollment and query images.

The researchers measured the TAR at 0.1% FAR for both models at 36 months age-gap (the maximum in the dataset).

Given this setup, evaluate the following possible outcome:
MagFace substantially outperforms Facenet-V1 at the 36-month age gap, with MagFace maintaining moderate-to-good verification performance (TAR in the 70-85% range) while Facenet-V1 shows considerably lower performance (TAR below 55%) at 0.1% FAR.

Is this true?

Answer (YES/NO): NO